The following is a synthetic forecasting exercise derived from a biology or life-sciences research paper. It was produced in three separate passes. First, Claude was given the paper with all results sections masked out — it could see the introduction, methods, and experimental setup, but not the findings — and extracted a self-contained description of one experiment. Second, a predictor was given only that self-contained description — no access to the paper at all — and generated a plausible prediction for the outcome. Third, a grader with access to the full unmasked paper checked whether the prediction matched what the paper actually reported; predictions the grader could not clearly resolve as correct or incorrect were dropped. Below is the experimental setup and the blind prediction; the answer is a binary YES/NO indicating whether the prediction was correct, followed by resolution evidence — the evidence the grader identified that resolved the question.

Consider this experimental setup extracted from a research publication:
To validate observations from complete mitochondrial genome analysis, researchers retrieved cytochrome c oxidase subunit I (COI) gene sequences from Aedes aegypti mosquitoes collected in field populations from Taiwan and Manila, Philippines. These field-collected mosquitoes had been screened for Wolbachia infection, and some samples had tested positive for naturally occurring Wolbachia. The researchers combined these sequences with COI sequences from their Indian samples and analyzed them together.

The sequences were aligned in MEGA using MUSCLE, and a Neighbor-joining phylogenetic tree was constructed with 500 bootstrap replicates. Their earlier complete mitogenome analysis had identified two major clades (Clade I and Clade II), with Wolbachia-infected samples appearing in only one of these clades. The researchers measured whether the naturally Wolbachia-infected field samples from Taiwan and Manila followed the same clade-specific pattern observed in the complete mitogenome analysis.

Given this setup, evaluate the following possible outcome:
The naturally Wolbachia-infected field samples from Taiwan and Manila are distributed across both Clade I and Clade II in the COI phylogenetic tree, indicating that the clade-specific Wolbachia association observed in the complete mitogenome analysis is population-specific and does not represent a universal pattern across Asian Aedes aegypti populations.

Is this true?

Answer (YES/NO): NO